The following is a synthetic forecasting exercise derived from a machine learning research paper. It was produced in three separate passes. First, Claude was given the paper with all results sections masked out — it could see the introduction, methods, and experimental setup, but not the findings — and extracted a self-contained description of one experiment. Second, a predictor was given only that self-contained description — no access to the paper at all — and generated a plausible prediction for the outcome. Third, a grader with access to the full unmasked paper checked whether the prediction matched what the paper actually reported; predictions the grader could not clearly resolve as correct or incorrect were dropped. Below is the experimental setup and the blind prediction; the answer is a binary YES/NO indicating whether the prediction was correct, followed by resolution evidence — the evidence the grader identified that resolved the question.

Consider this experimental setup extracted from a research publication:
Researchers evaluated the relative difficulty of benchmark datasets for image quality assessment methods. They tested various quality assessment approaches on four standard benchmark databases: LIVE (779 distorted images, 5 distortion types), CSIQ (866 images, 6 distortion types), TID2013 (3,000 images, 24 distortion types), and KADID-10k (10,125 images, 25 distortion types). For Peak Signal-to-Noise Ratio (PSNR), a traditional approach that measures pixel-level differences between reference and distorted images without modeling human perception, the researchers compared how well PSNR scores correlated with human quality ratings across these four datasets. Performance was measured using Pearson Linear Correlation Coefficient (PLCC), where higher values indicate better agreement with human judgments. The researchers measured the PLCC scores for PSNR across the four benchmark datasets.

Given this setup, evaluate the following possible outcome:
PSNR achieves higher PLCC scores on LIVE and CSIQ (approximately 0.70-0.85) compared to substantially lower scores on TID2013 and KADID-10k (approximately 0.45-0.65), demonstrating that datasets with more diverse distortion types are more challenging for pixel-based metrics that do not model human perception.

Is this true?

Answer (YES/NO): NO